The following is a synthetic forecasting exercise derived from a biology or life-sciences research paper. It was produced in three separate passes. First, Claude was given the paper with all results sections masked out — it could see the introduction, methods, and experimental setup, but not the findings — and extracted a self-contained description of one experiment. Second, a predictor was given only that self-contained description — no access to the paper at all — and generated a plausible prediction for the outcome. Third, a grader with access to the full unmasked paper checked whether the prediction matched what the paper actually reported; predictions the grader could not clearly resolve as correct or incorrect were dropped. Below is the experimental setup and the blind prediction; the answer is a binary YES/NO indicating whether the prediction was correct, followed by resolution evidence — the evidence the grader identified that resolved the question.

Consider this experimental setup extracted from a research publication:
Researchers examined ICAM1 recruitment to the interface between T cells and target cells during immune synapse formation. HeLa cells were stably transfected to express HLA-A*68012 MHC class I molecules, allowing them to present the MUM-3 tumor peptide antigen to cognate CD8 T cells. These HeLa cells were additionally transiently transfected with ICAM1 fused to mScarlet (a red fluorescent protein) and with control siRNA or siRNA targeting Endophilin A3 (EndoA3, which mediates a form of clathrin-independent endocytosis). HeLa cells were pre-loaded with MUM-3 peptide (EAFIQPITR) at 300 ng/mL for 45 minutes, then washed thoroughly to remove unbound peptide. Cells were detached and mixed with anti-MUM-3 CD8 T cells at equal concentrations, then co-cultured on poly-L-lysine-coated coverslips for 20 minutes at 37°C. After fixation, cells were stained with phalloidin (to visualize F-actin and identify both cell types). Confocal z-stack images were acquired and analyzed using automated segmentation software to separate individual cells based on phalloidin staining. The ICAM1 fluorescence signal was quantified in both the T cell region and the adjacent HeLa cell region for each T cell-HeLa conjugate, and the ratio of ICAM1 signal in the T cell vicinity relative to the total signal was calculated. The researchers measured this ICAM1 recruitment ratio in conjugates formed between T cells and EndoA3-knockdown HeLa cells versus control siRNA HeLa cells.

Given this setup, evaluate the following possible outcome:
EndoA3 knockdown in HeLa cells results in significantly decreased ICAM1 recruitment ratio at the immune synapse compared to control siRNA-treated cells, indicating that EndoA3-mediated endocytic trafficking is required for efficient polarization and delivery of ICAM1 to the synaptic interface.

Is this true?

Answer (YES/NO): YES